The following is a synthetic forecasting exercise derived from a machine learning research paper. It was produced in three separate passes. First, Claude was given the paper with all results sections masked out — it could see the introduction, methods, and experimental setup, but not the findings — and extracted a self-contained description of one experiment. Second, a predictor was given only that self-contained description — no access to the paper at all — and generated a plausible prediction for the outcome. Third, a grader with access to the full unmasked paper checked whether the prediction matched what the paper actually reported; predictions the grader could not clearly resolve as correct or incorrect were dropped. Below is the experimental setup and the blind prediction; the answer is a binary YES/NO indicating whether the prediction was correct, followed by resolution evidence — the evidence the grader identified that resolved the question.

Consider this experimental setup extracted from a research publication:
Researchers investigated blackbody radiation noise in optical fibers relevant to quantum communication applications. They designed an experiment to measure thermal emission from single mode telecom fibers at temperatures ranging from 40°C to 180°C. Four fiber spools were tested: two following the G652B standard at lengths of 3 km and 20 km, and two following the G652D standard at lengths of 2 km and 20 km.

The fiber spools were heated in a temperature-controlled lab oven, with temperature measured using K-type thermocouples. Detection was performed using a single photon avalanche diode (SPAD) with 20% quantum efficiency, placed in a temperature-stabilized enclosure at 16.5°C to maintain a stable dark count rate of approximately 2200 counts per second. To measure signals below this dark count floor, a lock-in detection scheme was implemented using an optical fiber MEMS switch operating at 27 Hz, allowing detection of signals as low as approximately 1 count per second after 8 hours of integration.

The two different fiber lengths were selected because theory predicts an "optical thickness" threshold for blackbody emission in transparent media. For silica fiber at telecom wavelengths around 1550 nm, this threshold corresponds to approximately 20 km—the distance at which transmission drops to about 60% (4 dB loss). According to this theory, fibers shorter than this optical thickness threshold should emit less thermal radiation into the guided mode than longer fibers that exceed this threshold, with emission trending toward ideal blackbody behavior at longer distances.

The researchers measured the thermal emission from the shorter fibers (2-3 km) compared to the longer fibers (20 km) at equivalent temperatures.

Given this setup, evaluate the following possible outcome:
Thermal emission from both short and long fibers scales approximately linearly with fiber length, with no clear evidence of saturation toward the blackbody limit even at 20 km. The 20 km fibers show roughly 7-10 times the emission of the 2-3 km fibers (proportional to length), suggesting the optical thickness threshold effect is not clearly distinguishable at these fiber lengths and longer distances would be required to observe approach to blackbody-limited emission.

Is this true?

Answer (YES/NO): NO